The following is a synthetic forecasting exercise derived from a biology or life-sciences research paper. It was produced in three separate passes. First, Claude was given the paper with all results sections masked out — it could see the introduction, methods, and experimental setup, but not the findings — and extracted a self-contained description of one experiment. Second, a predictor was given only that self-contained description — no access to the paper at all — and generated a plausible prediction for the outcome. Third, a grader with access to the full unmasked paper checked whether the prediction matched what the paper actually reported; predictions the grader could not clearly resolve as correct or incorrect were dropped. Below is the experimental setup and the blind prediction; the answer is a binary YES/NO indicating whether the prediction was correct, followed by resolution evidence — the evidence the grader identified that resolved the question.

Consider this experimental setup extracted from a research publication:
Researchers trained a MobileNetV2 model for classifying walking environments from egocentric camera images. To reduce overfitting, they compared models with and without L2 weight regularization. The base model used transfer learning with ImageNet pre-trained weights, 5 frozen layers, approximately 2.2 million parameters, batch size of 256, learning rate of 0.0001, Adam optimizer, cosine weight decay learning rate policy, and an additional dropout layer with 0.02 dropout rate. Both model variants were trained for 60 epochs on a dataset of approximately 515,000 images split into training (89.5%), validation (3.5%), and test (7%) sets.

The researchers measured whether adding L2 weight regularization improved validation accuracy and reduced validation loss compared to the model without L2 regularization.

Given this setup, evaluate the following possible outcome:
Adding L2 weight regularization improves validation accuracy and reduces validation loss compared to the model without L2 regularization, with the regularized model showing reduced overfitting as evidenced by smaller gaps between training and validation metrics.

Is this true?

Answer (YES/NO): NO